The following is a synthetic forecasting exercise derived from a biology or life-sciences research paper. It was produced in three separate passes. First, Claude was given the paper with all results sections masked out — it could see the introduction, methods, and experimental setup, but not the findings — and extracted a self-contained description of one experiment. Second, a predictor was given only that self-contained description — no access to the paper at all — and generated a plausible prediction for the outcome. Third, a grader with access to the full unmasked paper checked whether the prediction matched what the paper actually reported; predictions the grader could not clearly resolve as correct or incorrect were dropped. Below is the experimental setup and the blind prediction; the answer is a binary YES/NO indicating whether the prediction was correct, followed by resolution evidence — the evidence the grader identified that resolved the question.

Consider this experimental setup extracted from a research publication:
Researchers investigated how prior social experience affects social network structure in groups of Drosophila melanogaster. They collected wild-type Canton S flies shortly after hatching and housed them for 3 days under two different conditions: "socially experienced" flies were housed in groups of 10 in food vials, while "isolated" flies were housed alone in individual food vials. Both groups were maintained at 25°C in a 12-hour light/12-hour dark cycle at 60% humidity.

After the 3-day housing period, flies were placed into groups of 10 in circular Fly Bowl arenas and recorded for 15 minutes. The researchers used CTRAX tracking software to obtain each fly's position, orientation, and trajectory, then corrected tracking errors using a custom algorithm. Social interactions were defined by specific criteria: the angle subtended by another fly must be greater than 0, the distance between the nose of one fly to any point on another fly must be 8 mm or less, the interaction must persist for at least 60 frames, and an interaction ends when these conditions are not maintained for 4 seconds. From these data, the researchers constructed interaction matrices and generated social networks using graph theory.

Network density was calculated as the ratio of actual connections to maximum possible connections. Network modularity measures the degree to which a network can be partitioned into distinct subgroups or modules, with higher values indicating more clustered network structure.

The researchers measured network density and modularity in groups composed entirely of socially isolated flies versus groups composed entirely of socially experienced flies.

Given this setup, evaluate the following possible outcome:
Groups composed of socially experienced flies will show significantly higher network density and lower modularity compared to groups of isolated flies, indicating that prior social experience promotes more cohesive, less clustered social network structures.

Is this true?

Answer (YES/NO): NO